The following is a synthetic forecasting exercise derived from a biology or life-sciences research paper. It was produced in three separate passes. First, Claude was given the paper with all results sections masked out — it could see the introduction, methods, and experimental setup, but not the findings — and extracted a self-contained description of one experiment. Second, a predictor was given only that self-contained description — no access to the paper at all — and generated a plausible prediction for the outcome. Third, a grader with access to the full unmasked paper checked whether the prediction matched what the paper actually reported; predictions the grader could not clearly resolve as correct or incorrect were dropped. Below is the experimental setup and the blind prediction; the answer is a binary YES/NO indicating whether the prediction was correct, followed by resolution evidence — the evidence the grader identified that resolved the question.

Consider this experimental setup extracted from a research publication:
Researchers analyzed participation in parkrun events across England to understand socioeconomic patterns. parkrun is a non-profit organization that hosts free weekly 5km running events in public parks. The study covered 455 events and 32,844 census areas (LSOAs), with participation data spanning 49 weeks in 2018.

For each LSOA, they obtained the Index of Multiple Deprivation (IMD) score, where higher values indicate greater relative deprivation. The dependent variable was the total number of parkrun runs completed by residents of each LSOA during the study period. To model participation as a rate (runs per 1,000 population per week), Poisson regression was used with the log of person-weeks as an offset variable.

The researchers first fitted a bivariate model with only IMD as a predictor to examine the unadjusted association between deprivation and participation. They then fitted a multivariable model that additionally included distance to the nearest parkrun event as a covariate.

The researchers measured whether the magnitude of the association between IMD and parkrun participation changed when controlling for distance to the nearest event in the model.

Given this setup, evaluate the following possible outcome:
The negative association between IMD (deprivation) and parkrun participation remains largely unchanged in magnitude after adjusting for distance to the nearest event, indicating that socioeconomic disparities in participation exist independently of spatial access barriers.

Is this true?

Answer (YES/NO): YES